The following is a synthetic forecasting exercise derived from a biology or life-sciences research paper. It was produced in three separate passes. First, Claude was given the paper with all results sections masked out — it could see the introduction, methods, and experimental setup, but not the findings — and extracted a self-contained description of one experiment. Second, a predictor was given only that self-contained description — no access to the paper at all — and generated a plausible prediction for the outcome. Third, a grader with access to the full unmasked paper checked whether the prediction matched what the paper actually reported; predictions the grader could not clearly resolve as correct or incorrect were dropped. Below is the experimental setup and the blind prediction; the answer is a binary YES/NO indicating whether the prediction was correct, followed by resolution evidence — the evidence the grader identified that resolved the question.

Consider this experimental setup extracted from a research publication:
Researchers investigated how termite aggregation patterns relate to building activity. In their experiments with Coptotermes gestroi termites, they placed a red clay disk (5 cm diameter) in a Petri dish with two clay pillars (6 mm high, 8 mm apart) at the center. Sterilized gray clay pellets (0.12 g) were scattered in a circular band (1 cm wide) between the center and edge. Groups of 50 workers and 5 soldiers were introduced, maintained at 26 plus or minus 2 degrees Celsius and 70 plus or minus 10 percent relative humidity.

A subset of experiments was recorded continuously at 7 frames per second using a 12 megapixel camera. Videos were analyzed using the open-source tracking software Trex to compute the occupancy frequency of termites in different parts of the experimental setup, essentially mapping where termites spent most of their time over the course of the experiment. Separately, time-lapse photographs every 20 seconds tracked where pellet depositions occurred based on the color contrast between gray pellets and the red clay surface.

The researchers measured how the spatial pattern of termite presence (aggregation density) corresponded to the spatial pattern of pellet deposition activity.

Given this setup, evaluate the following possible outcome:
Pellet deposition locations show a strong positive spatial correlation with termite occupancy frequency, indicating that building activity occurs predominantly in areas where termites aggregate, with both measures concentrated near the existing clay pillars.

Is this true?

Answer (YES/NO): NO